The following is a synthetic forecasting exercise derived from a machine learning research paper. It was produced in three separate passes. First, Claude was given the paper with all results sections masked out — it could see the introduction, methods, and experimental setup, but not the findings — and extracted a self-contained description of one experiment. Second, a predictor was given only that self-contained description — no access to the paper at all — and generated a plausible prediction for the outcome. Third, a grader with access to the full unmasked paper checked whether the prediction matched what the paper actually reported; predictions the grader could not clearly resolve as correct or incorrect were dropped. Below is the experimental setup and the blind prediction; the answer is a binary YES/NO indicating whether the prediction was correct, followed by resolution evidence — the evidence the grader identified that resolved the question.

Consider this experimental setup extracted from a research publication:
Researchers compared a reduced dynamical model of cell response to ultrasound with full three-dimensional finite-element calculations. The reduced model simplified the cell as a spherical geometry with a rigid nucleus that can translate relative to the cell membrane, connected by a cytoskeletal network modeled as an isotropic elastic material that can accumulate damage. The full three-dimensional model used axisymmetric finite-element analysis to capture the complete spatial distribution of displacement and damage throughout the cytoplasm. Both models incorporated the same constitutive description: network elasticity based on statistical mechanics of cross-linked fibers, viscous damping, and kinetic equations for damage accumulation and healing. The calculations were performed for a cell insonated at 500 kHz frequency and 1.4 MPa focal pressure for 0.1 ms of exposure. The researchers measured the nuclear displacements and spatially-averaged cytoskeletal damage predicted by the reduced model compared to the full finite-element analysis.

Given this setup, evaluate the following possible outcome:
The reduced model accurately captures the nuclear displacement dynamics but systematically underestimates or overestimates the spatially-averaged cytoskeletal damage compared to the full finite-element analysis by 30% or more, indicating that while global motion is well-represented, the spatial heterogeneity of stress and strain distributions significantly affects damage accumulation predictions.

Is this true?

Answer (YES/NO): NO